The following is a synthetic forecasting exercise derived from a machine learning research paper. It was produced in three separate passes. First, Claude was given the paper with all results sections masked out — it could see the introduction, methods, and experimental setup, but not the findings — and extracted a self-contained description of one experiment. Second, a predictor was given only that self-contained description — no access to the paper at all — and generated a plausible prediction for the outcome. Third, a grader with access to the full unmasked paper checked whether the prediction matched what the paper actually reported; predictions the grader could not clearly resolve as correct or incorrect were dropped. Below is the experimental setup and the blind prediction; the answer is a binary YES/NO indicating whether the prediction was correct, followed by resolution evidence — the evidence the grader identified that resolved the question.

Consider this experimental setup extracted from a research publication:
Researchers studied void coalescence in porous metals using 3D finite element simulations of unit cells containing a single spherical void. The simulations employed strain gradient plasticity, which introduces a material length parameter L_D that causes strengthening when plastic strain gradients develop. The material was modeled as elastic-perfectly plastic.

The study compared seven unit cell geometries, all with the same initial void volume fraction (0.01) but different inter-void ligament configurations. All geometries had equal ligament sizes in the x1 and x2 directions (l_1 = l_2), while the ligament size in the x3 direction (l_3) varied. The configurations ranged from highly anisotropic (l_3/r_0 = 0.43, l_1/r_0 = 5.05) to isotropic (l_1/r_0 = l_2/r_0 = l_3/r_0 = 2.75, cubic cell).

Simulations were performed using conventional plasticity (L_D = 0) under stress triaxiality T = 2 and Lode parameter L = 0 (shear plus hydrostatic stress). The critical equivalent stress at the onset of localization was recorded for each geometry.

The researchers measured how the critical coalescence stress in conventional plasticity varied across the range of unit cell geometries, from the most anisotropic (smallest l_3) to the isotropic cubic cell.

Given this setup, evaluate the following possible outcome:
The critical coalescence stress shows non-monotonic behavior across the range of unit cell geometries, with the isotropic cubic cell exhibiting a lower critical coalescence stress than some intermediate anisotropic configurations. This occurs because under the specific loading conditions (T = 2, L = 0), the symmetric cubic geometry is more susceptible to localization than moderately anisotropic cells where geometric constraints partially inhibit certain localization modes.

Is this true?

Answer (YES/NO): YES